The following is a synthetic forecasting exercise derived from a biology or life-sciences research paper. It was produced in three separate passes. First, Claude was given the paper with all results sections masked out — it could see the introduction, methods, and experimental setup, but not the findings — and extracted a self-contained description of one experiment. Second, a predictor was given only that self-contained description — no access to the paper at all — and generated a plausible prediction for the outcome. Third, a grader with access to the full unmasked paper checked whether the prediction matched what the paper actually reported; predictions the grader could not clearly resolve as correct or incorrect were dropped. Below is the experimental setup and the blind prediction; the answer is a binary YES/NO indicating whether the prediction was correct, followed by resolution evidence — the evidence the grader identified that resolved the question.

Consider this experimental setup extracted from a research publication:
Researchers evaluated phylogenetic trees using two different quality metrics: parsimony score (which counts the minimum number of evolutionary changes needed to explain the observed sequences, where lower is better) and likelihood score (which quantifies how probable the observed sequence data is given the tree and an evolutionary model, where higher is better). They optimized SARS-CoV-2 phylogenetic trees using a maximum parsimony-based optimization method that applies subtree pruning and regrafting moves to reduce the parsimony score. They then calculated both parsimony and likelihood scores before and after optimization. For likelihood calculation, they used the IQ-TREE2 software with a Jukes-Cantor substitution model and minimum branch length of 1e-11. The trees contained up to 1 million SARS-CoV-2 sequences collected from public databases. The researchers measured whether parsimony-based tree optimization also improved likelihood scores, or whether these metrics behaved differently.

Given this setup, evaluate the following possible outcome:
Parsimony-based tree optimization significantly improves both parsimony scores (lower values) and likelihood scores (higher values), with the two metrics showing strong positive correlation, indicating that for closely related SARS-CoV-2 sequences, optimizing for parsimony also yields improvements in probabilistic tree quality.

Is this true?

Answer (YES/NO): YES